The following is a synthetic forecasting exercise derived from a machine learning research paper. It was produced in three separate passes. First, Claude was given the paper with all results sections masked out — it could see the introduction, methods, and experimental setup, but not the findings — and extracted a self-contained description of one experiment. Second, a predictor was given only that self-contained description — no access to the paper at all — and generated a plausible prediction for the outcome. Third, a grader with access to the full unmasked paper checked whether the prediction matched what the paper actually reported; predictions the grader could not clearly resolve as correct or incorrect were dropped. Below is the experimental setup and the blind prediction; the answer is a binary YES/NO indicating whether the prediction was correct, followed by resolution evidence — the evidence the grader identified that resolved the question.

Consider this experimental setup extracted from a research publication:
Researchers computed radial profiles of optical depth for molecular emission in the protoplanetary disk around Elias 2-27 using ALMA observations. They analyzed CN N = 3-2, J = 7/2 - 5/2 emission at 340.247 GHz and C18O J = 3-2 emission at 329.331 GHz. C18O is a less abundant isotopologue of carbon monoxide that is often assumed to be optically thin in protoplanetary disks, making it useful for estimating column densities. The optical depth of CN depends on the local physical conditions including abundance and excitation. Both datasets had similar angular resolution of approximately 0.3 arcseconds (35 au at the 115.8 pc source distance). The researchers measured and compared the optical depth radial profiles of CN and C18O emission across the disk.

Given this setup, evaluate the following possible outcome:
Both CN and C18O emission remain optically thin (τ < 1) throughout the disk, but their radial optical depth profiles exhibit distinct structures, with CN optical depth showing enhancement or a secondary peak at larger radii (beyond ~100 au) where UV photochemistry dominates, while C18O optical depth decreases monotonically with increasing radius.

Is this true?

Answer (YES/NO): NO